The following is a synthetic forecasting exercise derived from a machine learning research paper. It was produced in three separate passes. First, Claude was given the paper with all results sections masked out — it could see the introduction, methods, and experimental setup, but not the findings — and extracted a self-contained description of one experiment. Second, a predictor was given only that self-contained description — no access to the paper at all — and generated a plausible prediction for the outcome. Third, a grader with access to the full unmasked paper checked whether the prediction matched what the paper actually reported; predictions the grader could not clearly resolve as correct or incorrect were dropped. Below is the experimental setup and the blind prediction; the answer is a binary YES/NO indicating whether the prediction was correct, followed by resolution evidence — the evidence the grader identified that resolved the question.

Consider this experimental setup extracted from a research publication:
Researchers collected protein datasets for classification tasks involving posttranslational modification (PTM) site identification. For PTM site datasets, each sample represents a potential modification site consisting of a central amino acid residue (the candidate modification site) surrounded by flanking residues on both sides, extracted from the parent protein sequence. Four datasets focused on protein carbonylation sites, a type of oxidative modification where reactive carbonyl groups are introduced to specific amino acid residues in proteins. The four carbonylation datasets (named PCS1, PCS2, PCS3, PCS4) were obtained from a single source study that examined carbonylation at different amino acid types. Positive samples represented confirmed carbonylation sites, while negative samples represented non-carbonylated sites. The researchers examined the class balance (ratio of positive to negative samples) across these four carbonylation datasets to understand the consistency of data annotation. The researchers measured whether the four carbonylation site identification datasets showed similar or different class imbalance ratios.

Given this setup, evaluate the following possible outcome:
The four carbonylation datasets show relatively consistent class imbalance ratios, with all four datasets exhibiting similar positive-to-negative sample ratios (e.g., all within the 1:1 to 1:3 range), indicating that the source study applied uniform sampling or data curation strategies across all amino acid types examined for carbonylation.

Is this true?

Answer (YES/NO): NO